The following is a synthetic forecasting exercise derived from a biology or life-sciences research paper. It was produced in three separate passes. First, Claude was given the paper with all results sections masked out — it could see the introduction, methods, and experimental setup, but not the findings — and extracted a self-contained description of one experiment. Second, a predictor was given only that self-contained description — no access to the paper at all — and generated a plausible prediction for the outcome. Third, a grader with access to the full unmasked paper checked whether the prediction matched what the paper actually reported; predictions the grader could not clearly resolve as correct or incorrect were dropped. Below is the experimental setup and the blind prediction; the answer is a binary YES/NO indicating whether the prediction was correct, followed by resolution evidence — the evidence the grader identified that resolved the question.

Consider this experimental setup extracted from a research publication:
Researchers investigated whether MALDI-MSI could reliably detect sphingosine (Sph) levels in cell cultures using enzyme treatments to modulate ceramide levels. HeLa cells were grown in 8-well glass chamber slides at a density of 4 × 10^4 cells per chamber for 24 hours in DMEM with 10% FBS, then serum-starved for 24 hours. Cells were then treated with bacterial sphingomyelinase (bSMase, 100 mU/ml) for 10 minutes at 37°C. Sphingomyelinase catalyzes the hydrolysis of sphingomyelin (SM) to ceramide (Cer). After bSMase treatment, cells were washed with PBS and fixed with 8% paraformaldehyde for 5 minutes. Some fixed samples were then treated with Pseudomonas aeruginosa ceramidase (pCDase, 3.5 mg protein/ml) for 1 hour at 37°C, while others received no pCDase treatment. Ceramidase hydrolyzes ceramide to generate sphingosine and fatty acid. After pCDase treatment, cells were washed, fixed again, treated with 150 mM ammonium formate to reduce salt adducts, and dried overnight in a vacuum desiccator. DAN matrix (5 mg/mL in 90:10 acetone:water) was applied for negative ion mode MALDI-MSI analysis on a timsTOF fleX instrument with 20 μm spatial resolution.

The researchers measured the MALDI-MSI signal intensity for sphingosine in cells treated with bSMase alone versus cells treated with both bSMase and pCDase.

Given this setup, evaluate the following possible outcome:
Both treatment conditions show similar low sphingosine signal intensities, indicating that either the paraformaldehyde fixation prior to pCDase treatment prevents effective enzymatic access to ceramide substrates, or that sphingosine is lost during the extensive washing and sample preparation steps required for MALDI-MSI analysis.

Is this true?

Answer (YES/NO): NO